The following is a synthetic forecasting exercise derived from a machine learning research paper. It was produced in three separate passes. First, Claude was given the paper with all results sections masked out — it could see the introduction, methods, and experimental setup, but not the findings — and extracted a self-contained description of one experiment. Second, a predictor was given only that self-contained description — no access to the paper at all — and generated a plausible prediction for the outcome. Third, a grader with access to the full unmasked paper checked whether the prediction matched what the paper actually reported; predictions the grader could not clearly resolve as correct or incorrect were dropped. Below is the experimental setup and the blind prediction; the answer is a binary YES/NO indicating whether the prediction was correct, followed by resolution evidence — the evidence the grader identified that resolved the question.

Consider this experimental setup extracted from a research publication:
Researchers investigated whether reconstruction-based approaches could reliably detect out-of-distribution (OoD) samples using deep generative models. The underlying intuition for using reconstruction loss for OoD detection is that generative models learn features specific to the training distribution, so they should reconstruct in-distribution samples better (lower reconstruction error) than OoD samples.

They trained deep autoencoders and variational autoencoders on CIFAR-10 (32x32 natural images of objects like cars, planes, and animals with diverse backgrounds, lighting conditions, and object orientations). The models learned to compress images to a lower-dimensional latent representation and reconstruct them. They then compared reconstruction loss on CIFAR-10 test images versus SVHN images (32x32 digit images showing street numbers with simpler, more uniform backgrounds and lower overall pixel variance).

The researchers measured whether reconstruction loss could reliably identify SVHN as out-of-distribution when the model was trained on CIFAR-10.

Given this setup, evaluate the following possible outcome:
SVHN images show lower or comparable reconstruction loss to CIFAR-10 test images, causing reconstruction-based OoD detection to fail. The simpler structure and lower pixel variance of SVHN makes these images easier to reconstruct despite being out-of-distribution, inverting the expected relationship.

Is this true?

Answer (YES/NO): YES